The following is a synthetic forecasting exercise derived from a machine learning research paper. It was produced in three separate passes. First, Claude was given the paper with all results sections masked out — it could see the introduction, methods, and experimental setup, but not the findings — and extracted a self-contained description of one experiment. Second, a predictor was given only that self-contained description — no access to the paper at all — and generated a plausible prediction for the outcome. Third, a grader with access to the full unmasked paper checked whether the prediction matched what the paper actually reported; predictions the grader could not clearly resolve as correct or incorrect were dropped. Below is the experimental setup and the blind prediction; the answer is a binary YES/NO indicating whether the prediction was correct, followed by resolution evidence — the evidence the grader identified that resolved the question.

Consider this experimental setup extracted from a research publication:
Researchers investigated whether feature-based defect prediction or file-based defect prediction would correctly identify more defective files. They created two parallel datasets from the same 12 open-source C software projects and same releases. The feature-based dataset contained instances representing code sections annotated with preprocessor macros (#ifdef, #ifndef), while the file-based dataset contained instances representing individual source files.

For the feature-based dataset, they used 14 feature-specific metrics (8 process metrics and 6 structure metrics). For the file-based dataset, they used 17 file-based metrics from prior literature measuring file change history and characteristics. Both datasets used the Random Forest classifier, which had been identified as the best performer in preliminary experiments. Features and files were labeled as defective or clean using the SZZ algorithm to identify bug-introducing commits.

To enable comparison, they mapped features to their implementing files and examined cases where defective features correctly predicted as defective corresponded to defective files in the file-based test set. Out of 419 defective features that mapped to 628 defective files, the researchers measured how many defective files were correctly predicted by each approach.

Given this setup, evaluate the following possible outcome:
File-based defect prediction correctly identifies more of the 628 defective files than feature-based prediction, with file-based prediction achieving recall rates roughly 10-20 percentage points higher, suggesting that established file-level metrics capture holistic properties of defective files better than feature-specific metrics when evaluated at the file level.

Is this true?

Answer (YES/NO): NO